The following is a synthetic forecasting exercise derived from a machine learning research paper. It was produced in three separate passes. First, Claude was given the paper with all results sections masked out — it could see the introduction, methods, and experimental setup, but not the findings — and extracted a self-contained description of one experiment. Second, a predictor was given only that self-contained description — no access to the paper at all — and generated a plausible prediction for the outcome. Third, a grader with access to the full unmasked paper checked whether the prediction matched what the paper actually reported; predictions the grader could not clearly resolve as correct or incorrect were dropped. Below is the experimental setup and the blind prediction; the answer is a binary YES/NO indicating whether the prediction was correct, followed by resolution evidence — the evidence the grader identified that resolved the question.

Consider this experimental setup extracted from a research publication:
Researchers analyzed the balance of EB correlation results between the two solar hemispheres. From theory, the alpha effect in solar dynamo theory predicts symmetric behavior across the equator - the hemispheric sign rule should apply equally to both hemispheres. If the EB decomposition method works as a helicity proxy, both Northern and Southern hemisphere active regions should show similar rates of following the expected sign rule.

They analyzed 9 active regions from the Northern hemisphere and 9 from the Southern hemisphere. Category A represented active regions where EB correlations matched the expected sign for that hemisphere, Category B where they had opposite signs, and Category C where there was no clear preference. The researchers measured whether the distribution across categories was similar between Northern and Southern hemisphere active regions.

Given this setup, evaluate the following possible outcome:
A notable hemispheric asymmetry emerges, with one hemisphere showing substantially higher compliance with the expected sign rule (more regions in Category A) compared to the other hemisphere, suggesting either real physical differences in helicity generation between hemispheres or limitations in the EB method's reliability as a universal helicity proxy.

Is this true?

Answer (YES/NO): NO